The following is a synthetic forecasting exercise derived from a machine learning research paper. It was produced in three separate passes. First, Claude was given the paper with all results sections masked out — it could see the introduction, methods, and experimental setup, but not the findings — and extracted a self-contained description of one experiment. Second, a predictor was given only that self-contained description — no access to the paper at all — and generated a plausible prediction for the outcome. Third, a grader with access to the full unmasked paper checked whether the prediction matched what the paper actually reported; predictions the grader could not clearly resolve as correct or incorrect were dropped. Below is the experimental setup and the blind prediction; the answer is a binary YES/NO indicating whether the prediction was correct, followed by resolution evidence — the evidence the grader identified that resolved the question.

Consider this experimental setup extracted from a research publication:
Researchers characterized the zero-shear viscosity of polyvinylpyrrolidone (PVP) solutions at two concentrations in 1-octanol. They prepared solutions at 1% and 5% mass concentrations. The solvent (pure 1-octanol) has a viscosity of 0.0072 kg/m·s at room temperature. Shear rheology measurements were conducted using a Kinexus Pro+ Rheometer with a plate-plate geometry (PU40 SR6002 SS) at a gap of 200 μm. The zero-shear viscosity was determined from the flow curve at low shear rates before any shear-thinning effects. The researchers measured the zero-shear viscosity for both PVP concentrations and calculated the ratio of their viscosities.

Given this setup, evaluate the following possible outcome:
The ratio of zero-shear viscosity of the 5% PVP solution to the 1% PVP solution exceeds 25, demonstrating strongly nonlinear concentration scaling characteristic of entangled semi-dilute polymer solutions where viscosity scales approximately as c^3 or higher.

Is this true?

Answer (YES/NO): NO